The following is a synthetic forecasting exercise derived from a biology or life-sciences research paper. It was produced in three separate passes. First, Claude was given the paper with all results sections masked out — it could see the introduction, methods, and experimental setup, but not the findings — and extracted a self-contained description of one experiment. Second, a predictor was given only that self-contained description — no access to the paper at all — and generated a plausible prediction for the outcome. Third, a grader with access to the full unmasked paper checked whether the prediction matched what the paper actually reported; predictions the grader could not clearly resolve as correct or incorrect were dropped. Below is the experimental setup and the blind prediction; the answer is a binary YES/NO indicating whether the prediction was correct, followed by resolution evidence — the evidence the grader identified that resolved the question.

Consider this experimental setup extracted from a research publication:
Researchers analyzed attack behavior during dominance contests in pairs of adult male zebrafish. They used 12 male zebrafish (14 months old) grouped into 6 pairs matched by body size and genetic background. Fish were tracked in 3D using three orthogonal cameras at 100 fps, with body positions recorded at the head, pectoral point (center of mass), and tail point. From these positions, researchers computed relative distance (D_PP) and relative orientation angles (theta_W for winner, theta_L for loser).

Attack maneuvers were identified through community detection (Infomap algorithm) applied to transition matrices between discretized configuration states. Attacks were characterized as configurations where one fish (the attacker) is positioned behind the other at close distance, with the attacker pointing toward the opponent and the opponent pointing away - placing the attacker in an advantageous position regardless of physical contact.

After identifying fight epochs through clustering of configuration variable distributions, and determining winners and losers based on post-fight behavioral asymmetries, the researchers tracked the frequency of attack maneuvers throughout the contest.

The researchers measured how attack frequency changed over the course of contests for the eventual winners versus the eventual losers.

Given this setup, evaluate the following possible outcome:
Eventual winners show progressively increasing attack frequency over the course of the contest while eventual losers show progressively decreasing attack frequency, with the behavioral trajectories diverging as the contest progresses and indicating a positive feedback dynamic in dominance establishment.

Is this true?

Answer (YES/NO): NO